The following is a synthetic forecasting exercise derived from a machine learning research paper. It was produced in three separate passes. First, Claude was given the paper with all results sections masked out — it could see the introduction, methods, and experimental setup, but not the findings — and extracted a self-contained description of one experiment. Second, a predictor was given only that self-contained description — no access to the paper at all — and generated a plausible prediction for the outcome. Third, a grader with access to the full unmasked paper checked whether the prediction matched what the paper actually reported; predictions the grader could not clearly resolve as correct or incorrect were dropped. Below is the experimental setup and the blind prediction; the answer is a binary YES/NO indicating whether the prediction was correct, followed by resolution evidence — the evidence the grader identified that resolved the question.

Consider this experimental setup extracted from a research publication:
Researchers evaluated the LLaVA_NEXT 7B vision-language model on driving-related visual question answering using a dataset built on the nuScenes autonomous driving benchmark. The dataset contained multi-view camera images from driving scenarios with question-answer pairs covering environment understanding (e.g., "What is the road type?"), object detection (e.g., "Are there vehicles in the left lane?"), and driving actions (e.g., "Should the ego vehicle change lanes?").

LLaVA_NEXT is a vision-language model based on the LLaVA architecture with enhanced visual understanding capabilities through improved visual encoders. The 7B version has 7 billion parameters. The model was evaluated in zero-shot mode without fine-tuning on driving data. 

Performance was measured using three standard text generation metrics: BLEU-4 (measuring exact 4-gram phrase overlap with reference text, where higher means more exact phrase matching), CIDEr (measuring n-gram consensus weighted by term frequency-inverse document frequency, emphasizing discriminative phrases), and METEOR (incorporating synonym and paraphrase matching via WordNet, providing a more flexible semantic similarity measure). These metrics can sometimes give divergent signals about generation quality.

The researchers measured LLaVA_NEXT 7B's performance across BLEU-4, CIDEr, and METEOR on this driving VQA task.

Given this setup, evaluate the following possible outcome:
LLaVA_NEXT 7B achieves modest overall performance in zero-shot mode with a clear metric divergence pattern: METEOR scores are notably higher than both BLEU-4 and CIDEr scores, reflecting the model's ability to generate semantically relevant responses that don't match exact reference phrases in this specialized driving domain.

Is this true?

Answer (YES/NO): YES